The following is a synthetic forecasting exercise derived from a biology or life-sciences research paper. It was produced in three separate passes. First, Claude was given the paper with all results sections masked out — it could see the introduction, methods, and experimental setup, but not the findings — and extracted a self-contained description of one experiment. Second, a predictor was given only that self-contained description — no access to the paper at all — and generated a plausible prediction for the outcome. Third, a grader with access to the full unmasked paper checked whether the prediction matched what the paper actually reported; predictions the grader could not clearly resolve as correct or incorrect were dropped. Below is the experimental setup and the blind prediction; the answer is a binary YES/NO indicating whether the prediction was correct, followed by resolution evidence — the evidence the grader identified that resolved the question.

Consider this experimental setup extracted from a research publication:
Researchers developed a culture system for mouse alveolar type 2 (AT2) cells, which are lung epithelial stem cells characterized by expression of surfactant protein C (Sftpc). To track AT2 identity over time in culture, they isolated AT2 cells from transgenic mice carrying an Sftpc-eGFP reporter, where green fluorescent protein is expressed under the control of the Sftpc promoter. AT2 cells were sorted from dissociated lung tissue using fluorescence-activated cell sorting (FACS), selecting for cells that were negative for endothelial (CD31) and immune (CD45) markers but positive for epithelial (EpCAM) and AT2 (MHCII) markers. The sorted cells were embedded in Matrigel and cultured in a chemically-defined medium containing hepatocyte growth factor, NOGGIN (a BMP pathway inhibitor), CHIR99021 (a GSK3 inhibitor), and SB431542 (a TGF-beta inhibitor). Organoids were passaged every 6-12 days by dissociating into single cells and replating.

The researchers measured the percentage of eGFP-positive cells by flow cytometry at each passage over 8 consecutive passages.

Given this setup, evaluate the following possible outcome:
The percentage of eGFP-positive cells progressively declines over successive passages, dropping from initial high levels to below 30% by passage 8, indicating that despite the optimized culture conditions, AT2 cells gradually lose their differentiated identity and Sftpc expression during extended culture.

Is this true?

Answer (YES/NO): NO